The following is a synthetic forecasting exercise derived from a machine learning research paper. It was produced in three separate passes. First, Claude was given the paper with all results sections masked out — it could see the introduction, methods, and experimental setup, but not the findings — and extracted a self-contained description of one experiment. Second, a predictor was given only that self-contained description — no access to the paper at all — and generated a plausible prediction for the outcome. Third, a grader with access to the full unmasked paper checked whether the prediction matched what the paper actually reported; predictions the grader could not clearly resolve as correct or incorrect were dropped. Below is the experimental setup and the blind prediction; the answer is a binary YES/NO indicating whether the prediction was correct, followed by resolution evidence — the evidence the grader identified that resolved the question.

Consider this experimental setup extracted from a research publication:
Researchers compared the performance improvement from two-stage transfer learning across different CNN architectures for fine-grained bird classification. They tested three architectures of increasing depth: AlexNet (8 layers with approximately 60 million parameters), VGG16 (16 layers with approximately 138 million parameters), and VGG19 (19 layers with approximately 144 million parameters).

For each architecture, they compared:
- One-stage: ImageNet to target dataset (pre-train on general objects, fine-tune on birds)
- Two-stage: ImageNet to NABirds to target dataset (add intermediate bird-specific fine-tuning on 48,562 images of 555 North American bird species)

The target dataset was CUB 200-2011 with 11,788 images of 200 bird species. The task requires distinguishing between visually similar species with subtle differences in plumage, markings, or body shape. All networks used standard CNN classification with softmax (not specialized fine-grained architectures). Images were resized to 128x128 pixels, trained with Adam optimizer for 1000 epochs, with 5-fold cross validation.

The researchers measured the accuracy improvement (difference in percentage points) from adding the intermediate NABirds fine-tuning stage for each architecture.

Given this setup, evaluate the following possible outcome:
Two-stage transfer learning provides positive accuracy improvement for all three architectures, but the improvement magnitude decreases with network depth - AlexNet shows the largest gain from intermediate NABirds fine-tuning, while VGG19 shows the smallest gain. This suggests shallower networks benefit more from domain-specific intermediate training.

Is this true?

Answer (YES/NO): YES